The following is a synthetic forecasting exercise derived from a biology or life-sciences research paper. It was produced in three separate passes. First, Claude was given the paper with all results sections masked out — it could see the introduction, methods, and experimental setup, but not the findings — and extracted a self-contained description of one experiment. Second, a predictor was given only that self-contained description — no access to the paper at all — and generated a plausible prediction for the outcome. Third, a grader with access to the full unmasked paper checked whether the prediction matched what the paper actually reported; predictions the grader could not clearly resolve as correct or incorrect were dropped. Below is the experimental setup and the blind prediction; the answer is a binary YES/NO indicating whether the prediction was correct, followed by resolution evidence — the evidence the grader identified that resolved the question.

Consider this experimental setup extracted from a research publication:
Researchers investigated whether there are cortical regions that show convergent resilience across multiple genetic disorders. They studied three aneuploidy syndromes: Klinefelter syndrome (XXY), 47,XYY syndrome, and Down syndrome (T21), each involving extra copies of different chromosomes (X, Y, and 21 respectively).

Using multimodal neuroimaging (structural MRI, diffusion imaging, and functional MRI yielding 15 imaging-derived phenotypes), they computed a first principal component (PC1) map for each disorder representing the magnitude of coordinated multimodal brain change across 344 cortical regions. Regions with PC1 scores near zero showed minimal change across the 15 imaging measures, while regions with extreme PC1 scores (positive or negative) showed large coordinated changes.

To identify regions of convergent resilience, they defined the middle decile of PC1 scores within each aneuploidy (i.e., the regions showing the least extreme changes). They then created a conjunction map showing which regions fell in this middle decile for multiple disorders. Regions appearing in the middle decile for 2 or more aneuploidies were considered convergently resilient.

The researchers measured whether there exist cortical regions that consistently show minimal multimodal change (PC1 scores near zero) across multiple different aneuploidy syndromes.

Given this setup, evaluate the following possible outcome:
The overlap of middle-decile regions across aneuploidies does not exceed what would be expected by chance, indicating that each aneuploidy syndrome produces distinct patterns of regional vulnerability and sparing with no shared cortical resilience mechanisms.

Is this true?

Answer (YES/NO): NO